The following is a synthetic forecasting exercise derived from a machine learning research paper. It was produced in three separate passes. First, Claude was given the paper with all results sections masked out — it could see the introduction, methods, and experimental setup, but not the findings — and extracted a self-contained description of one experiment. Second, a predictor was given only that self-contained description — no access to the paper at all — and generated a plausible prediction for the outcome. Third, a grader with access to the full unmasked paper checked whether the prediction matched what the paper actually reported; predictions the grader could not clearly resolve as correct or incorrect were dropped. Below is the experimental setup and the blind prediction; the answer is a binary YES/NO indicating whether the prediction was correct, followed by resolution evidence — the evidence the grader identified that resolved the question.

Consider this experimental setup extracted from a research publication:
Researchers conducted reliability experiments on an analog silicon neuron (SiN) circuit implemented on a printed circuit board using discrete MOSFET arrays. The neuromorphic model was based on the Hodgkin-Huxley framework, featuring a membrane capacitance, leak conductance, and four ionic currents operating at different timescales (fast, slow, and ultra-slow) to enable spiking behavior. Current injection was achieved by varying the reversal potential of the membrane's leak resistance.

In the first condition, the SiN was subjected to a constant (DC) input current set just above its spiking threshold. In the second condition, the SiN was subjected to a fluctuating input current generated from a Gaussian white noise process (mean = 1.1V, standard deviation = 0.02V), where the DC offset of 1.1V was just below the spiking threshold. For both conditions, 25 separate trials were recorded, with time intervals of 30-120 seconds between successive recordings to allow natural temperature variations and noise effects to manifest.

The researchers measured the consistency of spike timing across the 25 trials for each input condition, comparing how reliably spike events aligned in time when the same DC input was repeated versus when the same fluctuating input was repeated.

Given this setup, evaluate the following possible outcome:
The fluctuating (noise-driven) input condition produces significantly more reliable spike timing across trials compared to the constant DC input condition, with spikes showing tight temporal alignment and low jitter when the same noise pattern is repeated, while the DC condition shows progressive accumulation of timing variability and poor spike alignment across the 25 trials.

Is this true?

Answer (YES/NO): YES